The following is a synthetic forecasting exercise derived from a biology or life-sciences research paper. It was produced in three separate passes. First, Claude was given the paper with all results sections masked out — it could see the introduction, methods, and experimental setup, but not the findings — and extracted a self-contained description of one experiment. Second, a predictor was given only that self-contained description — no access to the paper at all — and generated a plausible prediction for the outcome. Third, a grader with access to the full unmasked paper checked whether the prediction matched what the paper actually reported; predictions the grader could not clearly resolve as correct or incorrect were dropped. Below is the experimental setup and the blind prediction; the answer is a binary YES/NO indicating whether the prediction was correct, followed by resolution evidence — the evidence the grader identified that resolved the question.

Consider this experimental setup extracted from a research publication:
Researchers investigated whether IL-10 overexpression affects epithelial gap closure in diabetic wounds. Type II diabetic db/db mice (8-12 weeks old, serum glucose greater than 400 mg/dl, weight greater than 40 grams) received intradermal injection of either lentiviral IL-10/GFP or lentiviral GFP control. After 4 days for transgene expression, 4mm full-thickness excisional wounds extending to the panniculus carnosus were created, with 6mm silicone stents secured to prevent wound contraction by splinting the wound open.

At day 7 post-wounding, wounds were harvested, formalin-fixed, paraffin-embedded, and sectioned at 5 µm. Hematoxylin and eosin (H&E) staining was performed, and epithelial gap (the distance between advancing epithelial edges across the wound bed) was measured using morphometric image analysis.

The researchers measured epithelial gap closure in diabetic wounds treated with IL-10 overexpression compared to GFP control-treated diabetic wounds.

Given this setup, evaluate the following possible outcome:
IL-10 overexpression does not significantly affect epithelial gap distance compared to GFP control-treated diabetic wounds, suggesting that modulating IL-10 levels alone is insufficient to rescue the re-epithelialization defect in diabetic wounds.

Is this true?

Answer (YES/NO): NO